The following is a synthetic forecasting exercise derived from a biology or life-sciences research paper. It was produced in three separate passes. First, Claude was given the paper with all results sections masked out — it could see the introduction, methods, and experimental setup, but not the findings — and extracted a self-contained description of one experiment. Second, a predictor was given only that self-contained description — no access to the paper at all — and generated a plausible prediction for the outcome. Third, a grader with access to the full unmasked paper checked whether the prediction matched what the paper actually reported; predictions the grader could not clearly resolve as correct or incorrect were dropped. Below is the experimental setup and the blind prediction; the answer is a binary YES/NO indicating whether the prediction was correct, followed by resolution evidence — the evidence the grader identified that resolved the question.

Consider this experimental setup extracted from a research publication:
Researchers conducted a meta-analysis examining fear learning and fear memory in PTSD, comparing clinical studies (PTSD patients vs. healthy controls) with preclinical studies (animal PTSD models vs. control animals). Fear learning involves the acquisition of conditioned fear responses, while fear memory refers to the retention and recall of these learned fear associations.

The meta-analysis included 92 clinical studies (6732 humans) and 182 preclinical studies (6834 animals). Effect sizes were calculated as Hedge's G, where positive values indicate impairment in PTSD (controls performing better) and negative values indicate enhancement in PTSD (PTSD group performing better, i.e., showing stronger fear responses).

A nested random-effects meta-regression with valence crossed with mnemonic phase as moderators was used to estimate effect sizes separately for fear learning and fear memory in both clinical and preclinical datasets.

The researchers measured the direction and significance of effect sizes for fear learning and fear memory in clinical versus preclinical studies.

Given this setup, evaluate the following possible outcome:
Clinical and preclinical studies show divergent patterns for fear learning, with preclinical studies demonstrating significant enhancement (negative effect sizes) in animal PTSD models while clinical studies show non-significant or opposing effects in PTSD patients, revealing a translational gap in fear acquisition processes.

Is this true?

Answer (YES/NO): NO